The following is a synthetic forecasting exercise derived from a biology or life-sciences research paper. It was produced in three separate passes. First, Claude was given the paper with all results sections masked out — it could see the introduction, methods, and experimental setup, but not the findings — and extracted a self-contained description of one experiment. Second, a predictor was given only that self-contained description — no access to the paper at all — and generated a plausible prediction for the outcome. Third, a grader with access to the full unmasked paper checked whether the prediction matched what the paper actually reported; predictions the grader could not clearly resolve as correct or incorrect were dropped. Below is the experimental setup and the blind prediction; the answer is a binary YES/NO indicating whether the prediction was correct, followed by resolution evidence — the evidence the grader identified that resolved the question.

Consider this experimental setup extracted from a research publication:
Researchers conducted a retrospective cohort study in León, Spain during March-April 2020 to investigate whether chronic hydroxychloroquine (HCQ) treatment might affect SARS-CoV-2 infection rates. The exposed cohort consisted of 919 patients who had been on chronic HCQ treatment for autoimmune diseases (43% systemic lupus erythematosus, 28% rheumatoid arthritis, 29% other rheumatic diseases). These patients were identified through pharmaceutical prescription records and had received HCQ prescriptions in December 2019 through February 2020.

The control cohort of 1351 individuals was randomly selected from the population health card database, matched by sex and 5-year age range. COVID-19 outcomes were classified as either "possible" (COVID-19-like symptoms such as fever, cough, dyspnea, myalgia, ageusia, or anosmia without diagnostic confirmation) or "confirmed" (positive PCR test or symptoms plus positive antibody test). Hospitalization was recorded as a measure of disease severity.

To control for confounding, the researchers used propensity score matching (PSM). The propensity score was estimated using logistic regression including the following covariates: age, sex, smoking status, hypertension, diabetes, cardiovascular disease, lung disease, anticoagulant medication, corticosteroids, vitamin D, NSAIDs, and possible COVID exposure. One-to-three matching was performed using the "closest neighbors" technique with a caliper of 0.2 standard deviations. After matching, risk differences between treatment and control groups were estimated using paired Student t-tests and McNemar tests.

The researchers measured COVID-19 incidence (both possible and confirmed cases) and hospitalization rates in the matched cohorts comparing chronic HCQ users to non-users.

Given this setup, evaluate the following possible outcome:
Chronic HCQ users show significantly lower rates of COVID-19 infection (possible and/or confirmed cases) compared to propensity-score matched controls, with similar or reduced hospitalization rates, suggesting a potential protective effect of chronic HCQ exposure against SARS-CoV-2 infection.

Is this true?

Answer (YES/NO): NO